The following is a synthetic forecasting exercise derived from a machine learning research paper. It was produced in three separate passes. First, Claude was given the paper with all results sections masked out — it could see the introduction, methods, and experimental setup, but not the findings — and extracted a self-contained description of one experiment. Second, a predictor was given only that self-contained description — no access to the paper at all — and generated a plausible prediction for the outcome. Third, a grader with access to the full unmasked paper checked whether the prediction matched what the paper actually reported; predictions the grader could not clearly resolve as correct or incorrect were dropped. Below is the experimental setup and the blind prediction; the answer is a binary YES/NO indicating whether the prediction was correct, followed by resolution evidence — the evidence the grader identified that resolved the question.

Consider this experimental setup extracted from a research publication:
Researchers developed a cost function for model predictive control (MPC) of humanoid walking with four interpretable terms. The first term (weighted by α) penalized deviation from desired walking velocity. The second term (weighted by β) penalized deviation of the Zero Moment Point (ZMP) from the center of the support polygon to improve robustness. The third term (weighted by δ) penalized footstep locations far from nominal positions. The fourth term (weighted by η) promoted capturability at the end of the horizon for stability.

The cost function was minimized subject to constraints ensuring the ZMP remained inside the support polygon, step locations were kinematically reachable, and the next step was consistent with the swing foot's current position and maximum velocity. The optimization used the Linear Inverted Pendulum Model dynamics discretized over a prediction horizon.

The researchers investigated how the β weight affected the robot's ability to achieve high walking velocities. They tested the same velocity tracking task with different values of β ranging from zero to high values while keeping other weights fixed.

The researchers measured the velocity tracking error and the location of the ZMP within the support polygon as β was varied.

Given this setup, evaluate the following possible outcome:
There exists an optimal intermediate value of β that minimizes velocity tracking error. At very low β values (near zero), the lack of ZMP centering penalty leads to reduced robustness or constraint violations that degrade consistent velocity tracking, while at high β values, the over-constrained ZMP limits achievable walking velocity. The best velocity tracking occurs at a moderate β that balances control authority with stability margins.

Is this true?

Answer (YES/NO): NO